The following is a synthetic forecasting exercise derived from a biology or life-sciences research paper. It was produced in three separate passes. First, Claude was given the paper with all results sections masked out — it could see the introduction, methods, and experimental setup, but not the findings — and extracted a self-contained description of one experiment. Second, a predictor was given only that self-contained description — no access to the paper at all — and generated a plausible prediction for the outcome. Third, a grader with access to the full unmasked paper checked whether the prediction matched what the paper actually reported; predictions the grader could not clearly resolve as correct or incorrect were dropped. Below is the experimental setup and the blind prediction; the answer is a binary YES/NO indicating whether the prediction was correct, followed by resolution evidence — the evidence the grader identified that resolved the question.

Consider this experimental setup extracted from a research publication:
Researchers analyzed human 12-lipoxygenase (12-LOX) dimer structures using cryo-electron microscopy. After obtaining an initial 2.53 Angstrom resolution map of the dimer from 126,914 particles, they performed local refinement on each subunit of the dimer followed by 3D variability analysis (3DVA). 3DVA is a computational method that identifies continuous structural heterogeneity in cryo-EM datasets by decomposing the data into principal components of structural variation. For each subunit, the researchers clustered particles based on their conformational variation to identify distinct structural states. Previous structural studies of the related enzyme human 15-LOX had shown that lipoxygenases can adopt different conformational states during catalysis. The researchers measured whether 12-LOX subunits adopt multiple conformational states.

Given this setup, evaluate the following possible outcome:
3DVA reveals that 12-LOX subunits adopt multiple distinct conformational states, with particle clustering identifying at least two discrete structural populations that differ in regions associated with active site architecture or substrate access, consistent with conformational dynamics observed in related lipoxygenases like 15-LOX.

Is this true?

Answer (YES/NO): YES